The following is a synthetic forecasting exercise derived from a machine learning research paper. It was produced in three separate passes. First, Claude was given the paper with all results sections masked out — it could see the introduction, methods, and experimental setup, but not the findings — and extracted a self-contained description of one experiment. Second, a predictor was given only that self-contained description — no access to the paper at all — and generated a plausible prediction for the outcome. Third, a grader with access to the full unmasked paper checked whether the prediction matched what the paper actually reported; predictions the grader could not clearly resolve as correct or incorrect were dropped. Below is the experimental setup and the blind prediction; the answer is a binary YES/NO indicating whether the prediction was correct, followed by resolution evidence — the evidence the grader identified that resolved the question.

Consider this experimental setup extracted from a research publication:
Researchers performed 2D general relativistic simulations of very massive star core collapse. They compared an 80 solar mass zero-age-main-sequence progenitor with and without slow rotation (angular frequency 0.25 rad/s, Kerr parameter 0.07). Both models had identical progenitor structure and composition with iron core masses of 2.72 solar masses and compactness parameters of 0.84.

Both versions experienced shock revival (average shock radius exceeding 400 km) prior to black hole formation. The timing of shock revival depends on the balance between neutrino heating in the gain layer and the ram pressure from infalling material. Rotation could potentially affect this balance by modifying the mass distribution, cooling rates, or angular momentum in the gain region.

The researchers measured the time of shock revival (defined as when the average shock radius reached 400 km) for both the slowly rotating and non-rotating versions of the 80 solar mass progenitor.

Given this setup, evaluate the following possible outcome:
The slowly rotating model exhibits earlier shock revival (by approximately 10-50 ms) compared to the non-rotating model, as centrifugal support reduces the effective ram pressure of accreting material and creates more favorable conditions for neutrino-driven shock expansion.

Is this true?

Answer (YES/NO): NO